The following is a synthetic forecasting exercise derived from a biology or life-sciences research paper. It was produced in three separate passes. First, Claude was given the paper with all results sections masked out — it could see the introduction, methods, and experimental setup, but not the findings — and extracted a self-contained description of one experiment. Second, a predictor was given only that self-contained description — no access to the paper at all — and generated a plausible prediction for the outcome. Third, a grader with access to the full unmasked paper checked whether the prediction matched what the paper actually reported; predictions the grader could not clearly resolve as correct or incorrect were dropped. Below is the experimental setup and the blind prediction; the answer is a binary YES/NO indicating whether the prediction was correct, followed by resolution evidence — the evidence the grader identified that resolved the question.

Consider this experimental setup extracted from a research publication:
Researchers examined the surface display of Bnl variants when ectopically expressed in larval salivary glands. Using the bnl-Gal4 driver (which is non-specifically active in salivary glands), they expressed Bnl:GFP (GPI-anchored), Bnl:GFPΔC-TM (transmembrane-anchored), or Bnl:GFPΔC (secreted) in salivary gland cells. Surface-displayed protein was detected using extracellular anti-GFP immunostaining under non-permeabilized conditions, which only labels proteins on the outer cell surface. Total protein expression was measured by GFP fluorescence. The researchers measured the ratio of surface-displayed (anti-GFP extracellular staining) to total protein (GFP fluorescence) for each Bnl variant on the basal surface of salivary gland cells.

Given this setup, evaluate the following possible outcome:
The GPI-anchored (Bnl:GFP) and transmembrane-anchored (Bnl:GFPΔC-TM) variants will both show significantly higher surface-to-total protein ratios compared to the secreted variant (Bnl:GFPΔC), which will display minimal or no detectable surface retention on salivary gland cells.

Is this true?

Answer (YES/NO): YES